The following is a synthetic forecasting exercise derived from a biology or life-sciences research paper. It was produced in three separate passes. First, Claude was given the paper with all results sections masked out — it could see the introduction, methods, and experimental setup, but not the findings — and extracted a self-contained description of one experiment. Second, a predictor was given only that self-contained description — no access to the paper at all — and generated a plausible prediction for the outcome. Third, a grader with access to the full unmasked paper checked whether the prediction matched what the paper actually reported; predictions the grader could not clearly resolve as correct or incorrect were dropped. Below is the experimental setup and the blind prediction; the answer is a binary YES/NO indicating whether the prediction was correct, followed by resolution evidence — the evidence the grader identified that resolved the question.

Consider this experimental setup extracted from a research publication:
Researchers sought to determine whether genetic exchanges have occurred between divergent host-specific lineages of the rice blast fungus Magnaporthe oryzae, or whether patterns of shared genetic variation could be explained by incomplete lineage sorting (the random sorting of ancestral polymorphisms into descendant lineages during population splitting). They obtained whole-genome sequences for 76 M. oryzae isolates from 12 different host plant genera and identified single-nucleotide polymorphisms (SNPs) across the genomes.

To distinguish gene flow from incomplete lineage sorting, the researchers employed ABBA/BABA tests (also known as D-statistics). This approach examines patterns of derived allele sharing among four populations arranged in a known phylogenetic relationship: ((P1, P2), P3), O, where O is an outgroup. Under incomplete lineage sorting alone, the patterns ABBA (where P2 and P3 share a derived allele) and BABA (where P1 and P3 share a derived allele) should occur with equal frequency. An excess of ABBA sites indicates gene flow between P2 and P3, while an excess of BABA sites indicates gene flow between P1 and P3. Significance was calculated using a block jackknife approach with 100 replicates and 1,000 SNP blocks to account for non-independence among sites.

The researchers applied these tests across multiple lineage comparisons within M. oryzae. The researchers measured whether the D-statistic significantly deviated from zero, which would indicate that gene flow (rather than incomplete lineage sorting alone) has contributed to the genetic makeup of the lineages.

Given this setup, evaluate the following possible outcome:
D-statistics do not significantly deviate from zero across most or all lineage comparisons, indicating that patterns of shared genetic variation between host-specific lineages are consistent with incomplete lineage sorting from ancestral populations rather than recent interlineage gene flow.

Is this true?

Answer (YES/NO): NO